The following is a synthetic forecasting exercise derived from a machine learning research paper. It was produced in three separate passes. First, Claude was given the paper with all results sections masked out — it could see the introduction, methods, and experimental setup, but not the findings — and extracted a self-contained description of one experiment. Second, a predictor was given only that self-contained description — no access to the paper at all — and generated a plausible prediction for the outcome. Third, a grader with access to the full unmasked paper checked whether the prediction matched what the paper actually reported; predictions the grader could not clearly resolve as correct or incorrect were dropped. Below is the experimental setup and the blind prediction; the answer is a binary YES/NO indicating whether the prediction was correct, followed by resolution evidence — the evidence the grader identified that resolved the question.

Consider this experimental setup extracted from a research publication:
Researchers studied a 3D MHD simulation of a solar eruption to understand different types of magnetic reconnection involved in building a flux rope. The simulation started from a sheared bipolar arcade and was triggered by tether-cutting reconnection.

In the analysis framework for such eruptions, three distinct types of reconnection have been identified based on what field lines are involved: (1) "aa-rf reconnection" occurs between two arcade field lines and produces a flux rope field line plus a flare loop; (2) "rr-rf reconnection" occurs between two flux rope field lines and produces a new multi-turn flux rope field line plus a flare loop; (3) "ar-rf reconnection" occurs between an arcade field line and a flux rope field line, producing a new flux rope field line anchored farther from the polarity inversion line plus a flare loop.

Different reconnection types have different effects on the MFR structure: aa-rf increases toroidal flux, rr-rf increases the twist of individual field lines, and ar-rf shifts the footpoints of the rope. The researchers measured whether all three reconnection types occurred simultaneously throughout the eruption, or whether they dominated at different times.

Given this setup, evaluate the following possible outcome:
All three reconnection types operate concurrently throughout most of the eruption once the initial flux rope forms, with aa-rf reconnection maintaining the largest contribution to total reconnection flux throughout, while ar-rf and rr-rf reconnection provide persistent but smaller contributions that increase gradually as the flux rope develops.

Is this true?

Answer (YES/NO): NO